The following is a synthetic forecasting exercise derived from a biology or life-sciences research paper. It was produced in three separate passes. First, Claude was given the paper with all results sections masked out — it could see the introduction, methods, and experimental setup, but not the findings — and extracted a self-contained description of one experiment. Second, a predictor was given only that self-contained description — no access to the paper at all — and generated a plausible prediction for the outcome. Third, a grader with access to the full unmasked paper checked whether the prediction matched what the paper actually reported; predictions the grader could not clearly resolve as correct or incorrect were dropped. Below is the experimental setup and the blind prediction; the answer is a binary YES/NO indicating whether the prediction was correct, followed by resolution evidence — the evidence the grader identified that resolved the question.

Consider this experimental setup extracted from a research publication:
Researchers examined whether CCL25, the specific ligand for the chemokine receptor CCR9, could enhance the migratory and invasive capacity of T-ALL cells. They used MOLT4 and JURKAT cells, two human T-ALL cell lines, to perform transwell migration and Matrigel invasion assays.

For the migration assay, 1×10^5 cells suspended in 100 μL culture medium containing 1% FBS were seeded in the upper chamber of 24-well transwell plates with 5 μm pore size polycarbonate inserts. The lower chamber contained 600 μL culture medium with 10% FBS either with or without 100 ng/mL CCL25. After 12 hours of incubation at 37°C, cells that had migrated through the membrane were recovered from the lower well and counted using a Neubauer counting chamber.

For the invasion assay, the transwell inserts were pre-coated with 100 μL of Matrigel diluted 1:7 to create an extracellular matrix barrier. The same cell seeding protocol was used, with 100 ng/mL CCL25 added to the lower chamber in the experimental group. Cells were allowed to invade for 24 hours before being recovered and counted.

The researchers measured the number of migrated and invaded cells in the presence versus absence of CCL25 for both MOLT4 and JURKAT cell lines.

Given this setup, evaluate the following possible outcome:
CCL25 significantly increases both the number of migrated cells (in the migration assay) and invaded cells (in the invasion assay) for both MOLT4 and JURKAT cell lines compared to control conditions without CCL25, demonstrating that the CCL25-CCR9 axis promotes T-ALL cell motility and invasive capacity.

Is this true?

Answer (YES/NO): NO